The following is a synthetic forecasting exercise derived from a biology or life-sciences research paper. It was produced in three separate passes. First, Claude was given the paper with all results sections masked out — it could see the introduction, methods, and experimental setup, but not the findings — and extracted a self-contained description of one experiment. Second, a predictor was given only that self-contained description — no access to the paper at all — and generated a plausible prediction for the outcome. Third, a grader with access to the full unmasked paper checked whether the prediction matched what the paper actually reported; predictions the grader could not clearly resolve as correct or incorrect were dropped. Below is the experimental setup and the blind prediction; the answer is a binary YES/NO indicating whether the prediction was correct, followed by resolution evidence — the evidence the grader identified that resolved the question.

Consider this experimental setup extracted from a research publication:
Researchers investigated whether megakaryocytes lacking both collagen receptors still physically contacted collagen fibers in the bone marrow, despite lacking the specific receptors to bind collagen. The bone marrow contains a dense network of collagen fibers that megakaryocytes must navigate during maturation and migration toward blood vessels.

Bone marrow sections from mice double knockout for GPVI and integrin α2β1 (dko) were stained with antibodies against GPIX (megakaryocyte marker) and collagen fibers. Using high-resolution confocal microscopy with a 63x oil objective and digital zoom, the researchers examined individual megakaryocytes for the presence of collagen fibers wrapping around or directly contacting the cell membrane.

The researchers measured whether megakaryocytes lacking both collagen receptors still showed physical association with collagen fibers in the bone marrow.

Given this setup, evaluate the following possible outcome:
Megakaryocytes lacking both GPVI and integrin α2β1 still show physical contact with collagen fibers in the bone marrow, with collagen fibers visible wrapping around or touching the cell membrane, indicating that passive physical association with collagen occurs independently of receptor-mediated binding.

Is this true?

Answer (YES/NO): NO